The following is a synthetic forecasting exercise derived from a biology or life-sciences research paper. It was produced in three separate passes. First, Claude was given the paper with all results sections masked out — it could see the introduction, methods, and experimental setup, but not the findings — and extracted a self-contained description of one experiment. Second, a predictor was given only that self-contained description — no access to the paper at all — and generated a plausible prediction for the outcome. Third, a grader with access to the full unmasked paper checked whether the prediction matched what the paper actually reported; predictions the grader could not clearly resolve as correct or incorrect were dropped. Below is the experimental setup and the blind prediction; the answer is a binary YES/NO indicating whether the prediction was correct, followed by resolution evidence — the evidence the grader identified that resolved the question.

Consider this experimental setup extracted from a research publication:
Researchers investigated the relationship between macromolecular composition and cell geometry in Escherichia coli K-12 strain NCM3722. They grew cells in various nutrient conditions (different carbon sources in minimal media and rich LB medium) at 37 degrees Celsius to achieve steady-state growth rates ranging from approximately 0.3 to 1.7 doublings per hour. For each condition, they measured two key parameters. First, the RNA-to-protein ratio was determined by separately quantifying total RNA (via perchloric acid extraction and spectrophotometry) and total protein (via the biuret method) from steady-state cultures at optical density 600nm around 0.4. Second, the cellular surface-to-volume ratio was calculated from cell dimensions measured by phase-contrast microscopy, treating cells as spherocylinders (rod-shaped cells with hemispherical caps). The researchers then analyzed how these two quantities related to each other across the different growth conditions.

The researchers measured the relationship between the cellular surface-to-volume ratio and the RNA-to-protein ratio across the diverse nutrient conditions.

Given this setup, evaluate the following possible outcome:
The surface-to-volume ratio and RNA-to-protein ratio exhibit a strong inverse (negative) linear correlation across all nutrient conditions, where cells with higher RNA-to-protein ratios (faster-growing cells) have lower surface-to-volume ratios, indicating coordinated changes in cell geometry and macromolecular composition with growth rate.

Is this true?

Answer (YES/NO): NO